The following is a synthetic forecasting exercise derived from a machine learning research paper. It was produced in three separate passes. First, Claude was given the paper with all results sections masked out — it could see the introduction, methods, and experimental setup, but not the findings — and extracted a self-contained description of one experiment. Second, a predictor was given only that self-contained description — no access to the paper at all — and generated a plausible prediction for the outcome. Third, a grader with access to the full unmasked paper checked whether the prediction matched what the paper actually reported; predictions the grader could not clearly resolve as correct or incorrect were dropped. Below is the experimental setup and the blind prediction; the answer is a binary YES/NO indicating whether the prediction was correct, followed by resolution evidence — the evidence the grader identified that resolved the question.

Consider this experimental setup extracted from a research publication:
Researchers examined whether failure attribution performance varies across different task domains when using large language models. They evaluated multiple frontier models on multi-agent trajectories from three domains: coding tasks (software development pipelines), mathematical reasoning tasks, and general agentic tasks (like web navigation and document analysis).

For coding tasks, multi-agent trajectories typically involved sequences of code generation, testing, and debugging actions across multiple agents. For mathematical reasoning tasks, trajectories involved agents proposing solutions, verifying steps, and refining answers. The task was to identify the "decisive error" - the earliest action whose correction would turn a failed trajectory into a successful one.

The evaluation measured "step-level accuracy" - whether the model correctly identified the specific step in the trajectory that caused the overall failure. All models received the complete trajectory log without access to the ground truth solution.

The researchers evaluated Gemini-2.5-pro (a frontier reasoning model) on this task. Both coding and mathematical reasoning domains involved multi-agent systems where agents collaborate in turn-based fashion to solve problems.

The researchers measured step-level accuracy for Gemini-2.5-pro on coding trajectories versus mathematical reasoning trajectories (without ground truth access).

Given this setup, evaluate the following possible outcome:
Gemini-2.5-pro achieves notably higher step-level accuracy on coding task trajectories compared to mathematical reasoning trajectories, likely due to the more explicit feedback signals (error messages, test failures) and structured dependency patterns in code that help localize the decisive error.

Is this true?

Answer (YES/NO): NO